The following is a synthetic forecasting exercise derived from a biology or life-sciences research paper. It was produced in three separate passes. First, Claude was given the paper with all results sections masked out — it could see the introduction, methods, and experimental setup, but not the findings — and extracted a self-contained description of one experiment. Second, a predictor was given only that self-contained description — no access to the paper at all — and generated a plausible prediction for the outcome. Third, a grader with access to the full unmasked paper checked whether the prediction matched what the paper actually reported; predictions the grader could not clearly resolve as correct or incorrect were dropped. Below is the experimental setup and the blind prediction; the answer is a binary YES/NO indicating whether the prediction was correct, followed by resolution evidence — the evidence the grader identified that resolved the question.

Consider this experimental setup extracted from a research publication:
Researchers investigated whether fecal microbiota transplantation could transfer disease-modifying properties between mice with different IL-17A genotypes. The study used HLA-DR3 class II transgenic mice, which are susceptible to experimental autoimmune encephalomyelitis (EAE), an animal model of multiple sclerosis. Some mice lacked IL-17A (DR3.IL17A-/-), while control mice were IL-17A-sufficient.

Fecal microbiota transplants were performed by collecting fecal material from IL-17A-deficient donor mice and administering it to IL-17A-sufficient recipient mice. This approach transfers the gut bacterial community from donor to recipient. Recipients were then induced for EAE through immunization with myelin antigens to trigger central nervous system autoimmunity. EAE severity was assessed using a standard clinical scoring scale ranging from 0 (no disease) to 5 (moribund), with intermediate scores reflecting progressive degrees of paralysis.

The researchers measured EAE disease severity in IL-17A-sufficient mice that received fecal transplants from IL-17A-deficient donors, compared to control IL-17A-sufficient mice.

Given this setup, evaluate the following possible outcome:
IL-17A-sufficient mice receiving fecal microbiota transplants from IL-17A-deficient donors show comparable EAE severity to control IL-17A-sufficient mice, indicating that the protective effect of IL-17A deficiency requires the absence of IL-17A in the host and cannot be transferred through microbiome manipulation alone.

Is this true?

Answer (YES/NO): NO